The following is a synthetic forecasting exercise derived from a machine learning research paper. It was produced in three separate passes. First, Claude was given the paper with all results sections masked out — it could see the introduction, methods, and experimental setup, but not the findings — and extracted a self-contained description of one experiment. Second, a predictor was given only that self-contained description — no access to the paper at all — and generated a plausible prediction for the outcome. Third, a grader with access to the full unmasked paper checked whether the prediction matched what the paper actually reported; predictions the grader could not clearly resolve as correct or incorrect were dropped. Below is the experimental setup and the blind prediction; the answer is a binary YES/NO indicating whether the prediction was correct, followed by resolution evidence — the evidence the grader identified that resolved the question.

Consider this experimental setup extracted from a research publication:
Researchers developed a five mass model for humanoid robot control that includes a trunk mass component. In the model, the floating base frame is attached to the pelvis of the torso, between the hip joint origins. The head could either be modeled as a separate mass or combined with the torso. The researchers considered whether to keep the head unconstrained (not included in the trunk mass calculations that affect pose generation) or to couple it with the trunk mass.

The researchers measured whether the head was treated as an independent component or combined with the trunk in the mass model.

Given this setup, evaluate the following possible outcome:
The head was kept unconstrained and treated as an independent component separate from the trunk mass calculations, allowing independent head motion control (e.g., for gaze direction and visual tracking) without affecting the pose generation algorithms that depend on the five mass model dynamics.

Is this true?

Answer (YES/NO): NO